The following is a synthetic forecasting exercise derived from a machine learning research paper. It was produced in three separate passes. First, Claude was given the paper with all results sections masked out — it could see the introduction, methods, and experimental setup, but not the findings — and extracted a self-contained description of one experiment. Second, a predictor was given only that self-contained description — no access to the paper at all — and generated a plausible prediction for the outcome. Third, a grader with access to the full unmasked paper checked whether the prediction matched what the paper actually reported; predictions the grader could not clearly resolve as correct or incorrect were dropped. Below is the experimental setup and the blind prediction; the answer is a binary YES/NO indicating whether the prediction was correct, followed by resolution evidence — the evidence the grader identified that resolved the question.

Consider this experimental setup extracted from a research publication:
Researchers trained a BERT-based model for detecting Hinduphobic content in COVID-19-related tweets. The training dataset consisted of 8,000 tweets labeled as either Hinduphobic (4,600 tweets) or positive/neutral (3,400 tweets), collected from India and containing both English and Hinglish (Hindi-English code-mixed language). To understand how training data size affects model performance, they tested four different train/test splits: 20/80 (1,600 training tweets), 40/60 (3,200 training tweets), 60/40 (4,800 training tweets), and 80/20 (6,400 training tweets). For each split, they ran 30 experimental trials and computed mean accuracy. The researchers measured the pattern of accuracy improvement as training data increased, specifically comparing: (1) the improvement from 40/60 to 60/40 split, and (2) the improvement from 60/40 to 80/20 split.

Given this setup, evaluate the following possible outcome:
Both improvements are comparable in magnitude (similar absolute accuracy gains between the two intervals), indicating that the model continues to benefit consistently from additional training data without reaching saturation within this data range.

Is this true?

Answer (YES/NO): NO